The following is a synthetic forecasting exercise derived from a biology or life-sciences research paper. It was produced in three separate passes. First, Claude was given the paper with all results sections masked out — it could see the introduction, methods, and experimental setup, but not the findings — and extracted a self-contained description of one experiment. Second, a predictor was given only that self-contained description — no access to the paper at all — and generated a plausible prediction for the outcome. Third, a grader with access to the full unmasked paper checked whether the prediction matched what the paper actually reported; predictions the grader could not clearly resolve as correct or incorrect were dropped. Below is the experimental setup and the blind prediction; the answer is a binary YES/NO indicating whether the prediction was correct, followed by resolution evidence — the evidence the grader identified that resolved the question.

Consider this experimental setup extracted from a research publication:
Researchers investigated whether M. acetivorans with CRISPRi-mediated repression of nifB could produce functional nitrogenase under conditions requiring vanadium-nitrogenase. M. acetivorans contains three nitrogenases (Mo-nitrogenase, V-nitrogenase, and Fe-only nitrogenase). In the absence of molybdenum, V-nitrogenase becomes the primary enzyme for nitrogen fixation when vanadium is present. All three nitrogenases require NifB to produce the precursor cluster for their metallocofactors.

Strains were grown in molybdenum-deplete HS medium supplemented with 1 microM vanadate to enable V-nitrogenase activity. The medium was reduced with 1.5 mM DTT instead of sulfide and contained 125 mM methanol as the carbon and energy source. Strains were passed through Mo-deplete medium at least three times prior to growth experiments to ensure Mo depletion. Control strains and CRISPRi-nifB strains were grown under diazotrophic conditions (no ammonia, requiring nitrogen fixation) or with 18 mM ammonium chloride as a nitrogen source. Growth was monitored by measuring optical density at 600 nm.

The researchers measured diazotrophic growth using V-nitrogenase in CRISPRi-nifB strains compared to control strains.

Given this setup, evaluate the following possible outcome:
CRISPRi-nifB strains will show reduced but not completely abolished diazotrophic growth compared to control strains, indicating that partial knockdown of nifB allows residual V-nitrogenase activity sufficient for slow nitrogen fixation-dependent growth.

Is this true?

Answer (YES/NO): NO